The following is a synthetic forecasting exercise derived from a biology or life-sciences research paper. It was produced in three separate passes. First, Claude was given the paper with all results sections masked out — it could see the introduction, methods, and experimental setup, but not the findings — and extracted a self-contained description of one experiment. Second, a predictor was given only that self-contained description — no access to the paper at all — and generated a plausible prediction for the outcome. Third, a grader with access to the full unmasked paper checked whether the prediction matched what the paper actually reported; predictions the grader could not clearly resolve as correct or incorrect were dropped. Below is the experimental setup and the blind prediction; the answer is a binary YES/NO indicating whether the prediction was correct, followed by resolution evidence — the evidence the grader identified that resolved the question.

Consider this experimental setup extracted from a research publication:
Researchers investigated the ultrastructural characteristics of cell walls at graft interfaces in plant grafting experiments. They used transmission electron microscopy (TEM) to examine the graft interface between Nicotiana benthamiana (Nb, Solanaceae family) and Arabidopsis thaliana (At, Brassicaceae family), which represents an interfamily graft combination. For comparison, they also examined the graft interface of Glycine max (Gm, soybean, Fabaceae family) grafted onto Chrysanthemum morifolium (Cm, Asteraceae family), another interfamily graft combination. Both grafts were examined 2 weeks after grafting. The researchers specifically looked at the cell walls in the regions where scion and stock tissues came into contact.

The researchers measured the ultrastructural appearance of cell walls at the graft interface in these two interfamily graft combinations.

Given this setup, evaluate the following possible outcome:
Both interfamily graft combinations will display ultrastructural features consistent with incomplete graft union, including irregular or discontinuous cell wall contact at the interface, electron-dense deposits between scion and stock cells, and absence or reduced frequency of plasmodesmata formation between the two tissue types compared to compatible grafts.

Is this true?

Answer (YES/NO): NO